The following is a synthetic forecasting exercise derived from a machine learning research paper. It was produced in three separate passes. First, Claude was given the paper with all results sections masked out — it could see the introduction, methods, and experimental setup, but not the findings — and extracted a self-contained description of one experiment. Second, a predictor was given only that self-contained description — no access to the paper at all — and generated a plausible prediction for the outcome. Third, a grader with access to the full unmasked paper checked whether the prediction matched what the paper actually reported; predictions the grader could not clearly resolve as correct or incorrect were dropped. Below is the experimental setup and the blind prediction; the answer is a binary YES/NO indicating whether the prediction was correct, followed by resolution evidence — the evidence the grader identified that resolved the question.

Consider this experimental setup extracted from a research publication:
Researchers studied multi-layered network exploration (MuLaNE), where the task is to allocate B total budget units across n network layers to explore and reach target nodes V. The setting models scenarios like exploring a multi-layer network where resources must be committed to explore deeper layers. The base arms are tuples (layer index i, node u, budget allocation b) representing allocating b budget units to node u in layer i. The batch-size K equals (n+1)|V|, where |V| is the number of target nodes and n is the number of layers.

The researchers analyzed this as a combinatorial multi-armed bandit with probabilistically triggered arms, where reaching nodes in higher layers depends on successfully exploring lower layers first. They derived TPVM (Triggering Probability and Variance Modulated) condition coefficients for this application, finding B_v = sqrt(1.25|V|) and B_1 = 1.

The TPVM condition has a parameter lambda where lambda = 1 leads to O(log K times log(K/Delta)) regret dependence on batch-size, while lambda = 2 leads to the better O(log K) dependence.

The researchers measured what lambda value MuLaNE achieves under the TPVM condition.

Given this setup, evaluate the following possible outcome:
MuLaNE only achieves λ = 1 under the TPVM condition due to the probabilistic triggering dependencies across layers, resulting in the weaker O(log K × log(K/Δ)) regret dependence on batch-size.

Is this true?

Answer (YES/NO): NO